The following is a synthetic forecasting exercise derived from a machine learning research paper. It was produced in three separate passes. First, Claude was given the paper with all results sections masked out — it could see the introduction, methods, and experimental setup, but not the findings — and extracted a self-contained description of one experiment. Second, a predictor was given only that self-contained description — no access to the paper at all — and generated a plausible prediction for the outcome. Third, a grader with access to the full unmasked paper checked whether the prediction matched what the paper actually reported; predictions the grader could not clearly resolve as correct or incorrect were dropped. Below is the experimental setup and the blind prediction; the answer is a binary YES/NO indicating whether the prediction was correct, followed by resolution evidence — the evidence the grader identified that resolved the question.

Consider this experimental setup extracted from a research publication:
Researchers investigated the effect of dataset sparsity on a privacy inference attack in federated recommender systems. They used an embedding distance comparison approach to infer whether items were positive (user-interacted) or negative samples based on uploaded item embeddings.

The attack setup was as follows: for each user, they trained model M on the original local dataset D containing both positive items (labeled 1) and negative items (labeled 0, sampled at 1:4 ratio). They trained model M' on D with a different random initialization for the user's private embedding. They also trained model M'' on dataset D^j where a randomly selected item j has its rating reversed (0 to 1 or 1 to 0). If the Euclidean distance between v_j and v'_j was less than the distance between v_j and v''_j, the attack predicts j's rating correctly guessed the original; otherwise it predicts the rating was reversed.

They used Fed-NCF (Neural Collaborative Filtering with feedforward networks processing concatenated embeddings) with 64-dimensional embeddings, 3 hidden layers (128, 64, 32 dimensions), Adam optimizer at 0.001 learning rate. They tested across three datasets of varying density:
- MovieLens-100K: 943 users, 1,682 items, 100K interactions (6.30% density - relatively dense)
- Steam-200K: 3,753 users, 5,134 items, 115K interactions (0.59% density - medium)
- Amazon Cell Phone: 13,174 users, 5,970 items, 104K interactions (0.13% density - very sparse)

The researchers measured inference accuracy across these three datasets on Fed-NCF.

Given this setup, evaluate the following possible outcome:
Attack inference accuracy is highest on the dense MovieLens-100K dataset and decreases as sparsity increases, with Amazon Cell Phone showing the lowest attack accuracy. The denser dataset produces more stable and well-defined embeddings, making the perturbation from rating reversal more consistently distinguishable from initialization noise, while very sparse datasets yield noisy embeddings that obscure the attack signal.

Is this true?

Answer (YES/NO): NO